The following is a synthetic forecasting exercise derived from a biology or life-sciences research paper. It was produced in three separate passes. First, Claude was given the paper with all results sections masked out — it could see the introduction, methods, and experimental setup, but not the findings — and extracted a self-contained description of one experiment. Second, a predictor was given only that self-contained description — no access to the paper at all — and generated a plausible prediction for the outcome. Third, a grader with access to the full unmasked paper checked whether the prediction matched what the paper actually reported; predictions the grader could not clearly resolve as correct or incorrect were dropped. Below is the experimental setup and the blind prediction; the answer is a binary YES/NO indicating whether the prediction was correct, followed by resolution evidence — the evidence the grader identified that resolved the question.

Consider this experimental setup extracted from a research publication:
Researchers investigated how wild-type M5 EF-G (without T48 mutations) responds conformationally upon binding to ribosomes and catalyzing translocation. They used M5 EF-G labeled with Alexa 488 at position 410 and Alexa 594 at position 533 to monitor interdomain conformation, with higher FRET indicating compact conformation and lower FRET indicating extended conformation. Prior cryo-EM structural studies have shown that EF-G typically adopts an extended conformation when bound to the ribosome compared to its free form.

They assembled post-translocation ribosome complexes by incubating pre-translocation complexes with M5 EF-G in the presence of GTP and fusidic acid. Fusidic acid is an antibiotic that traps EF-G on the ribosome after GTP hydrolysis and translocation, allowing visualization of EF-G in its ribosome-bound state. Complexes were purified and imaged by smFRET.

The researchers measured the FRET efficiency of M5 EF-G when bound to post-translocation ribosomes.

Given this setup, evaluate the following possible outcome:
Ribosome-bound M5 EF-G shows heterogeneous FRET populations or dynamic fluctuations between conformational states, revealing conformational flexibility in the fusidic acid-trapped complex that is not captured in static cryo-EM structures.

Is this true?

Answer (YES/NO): NO